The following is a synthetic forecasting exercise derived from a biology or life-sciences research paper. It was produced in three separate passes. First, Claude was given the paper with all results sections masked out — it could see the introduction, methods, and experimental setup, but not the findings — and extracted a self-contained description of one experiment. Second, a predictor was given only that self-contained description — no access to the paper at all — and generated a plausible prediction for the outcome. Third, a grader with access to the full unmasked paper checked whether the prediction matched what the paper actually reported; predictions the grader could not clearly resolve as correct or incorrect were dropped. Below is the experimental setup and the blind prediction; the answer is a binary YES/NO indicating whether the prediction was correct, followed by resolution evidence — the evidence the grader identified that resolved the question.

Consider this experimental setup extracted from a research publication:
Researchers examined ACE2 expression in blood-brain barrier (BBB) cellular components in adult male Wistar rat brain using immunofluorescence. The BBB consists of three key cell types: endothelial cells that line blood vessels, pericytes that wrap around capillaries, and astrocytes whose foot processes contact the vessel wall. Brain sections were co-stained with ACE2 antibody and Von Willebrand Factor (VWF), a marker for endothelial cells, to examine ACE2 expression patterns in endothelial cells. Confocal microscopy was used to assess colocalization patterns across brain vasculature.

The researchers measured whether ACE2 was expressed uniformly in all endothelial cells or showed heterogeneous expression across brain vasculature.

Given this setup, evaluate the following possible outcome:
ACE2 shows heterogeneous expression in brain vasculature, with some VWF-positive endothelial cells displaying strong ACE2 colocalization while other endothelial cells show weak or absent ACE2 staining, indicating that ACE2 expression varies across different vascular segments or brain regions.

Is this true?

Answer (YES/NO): YES